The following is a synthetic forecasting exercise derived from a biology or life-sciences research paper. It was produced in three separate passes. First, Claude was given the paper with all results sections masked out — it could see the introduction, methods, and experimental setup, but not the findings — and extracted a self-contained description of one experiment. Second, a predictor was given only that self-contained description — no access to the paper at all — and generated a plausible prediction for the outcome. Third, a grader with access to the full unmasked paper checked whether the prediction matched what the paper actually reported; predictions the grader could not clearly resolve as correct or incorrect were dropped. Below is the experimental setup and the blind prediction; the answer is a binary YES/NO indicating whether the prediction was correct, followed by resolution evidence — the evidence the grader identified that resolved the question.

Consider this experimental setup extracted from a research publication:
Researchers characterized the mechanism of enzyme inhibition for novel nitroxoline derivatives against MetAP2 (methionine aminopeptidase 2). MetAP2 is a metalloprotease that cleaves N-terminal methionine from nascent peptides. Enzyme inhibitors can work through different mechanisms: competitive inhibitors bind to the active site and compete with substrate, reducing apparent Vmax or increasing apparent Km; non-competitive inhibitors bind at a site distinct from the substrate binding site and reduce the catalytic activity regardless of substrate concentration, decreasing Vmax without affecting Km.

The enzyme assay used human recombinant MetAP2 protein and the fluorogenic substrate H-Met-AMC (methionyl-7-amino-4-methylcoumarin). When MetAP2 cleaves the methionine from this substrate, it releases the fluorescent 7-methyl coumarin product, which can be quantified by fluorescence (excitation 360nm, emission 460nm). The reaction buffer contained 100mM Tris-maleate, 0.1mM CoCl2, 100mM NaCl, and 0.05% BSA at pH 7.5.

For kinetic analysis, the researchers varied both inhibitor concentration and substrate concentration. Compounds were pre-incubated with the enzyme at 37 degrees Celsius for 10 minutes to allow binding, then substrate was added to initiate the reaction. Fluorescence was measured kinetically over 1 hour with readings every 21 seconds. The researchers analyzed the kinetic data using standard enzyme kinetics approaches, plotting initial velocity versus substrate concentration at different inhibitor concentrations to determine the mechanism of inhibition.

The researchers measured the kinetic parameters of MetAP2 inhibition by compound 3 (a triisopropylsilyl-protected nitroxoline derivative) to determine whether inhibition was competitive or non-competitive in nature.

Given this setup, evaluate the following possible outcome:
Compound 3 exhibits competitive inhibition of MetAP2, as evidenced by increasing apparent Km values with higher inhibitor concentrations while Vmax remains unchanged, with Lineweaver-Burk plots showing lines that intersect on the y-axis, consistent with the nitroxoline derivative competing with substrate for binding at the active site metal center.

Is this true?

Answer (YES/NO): NO